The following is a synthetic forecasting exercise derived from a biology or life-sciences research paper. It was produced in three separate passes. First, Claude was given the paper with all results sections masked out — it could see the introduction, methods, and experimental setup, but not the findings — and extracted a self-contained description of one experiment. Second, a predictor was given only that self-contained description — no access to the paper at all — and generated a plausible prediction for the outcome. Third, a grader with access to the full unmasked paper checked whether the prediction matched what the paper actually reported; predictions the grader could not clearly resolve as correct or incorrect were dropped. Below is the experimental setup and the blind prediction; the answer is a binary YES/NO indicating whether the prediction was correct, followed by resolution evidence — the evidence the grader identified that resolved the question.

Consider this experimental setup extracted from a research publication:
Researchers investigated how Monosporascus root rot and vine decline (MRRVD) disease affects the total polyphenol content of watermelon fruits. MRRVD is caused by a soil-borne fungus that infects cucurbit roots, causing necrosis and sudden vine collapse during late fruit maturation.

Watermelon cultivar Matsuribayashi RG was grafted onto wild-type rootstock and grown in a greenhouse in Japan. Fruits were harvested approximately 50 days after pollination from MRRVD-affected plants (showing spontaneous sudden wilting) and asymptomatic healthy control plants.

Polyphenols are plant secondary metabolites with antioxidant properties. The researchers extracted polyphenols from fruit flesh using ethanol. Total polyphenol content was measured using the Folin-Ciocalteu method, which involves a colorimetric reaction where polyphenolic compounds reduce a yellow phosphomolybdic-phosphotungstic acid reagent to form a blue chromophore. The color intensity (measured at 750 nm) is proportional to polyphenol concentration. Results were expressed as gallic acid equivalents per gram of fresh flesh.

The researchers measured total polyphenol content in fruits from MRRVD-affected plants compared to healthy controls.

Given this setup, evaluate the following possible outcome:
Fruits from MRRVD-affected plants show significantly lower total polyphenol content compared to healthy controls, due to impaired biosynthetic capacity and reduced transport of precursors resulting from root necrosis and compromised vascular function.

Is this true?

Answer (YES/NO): NO